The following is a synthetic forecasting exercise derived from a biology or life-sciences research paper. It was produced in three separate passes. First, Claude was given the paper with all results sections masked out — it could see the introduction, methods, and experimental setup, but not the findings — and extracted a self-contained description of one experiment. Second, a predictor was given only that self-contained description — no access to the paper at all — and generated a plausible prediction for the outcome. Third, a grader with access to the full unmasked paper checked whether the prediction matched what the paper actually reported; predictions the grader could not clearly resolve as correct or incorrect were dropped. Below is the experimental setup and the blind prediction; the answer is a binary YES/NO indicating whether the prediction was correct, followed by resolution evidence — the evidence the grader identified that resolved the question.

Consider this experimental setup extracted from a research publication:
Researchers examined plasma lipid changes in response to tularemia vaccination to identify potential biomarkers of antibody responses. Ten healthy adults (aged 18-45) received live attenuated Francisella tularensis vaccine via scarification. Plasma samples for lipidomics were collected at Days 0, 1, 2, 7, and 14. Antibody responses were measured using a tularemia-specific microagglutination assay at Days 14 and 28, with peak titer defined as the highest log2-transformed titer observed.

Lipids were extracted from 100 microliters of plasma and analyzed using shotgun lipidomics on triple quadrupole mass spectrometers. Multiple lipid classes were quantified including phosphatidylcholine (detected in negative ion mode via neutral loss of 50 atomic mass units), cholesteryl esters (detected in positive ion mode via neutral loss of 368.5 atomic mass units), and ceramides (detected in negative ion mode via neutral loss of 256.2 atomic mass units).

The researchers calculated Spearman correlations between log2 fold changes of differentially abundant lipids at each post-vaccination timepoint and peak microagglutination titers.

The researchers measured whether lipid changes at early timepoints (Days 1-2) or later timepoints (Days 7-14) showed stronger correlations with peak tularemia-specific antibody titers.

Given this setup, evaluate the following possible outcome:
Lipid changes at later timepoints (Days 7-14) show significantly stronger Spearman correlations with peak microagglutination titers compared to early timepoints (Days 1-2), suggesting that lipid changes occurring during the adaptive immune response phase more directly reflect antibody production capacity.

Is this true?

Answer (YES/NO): NO